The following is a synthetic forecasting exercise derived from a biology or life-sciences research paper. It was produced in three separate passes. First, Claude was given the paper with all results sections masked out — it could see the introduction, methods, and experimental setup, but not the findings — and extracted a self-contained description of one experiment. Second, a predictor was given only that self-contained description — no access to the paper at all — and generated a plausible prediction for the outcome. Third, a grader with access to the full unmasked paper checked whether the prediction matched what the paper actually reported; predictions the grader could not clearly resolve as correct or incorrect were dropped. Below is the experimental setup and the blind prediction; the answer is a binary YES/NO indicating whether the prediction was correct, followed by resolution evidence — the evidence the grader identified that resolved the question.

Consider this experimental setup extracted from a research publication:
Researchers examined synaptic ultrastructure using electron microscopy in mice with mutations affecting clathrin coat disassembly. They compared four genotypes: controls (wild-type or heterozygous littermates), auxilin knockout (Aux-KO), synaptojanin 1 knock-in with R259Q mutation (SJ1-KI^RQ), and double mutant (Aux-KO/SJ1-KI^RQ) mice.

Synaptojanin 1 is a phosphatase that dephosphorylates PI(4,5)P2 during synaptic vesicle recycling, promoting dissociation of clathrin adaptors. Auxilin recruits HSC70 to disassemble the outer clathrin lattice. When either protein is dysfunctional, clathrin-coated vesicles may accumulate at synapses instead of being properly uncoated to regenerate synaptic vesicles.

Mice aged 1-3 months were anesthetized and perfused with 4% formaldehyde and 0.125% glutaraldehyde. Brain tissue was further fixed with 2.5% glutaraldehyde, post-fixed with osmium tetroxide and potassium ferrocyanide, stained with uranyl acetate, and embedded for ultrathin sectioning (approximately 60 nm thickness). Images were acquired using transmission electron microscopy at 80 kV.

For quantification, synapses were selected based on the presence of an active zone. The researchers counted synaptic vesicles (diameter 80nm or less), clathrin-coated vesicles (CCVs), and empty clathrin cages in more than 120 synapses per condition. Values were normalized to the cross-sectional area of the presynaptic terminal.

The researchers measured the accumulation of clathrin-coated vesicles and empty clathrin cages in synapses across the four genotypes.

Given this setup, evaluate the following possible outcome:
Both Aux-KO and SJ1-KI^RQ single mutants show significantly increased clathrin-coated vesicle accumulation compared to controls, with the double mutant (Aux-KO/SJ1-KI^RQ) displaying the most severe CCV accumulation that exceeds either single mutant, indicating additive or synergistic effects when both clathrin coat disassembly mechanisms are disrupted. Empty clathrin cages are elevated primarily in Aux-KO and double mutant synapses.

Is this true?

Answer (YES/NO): NO